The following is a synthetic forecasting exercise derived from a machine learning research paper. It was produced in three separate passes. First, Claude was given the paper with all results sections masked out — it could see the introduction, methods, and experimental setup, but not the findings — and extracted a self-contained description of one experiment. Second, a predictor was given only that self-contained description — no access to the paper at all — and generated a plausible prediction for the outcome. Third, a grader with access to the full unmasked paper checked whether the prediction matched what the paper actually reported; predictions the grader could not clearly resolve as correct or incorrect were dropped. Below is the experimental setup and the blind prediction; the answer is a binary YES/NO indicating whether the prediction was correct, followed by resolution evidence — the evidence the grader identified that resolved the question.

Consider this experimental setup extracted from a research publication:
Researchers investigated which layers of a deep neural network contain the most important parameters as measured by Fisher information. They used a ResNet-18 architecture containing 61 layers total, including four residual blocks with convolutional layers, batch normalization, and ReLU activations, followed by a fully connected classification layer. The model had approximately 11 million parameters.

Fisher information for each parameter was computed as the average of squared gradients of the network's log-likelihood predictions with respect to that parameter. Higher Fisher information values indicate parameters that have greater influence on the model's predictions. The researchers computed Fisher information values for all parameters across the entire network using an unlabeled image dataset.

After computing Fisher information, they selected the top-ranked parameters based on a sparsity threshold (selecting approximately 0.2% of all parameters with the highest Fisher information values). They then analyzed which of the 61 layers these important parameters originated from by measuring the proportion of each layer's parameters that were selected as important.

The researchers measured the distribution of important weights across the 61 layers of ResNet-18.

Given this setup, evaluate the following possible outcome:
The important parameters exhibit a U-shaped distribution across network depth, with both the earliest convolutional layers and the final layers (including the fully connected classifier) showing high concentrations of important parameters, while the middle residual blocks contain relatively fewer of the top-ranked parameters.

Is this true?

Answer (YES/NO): YES